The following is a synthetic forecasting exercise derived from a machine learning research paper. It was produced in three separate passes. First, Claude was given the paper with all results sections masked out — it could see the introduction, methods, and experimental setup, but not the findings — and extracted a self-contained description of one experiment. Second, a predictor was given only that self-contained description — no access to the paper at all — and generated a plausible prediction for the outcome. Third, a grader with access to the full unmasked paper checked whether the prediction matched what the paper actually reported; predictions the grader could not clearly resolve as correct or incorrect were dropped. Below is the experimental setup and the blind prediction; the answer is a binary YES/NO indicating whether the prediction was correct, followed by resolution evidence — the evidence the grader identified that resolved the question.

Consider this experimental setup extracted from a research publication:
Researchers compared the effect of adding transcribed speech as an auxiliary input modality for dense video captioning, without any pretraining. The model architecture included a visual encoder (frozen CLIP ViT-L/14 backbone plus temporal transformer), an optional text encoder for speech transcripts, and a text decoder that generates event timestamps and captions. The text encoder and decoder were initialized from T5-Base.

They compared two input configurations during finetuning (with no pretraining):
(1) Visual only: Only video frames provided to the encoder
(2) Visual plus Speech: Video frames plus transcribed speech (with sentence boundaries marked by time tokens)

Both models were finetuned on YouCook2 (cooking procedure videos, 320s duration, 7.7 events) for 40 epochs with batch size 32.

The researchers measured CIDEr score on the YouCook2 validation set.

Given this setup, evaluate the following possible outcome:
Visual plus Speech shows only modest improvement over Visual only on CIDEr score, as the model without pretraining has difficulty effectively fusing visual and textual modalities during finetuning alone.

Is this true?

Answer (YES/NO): YES